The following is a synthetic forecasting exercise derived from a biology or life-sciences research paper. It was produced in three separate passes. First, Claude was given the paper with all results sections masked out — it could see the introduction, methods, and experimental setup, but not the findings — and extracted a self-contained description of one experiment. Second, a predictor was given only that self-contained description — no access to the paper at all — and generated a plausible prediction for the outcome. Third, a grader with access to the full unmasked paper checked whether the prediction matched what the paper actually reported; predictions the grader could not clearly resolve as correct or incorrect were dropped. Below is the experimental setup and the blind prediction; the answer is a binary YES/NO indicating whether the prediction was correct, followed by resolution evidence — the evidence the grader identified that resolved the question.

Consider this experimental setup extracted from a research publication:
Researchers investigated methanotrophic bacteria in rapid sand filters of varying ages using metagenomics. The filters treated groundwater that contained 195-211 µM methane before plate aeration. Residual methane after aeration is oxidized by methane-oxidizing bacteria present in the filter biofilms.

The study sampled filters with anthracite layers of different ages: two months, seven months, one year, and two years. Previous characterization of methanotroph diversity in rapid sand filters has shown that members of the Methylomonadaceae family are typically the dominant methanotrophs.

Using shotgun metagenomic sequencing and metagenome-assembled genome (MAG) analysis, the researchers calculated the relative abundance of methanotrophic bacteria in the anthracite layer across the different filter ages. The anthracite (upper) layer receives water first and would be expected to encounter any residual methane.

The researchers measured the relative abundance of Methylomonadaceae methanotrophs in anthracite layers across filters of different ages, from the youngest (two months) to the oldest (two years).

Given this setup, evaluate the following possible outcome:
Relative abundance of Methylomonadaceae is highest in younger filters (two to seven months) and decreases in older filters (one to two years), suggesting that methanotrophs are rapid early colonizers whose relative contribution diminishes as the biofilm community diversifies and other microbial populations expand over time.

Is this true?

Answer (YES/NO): NO